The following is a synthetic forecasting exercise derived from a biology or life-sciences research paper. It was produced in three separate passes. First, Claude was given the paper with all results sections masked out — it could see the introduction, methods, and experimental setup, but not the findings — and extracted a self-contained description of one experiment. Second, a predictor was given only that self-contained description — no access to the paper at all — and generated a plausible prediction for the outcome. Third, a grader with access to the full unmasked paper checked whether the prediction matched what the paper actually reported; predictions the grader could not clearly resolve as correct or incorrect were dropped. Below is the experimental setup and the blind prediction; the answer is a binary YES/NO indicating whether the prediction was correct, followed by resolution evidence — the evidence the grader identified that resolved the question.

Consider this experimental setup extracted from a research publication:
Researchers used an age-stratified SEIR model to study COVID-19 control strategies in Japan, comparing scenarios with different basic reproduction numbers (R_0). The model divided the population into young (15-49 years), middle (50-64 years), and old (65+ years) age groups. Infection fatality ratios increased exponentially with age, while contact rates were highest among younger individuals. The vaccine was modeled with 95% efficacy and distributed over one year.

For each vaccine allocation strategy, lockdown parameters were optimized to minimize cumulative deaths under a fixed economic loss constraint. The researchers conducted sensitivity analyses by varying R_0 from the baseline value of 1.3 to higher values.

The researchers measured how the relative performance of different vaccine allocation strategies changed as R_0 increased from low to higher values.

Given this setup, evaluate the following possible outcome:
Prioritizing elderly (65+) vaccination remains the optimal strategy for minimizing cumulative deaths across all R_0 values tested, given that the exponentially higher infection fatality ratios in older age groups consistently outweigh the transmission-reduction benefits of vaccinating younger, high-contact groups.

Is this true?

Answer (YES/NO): NO